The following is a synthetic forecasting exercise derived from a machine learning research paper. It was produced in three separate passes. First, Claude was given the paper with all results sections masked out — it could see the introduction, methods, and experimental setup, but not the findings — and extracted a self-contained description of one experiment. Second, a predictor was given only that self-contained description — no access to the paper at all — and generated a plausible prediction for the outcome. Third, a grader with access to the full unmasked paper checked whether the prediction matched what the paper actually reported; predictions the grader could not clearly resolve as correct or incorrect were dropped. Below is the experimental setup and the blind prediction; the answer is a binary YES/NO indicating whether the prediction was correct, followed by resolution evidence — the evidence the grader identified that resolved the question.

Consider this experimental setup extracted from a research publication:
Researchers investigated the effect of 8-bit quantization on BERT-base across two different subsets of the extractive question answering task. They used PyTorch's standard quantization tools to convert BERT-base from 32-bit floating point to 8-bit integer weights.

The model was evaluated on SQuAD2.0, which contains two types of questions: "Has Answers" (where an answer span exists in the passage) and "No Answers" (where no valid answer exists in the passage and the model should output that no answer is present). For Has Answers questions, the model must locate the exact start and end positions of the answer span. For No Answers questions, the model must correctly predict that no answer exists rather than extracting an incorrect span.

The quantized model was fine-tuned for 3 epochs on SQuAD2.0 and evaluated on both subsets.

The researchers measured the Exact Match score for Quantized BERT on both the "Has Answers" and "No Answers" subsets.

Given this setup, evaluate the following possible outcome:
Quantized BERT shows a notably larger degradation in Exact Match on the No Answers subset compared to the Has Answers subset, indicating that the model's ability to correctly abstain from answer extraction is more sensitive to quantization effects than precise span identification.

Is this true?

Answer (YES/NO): NO